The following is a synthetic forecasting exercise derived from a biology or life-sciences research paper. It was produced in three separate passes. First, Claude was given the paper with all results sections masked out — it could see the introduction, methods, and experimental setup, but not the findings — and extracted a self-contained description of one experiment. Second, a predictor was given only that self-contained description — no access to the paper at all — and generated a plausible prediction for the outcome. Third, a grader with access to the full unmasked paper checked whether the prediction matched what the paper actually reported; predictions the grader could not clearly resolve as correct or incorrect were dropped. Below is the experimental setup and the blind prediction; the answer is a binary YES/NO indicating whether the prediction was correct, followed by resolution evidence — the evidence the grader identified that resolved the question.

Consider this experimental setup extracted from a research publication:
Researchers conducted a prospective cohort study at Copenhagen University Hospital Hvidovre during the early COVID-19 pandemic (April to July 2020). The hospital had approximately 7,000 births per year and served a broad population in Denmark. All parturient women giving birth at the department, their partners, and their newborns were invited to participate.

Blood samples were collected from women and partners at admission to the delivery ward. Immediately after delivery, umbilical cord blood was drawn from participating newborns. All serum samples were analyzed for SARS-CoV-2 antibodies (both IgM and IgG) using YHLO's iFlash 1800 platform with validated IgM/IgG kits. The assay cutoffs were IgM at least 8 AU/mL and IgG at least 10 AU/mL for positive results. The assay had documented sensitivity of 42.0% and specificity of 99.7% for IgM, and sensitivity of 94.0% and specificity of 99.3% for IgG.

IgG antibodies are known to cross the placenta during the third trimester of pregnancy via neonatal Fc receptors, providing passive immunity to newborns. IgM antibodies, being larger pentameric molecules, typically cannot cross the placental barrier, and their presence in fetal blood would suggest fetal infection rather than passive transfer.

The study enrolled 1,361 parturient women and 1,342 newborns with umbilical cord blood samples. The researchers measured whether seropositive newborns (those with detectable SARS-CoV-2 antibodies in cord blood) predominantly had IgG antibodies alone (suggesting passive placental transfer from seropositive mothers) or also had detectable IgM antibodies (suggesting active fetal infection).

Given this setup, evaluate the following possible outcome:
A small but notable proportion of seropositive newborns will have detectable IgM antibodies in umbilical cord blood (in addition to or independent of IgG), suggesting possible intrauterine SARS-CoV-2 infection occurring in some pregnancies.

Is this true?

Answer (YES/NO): NO